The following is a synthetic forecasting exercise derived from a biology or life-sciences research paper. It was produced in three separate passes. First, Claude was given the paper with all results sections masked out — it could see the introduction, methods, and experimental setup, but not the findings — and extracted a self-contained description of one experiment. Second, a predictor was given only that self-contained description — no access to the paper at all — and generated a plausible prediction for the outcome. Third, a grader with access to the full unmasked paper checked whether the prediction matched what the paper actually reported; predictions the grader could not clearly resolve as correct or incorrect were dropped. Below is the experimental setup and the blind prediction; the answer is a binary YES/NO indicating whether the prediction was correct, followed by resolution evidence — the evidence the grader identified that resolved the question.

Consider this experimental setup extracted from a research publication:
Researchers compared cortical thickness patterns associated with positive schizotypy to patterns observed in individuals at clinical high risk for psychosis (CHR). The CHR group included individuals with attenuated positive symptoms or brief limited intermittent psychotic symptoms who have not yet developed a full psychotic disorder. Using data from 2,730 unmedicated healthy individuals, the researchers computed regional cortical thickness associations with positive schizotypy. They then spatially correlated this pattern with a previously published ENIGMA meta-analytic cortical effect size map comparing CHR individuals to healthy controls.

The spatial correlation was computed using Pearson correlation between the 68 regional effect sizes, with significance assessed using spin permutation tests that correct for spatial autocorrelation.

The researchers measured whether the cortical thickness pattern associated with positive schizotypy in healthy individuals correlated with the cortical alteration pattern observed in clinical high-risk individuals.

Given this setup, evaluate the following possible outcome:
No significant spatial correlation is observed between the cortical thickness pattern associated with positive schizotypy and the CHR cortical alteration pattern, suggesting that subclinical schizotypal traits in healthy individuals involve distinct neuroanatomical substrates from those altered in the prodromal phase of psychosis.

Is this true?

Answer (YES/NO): YES